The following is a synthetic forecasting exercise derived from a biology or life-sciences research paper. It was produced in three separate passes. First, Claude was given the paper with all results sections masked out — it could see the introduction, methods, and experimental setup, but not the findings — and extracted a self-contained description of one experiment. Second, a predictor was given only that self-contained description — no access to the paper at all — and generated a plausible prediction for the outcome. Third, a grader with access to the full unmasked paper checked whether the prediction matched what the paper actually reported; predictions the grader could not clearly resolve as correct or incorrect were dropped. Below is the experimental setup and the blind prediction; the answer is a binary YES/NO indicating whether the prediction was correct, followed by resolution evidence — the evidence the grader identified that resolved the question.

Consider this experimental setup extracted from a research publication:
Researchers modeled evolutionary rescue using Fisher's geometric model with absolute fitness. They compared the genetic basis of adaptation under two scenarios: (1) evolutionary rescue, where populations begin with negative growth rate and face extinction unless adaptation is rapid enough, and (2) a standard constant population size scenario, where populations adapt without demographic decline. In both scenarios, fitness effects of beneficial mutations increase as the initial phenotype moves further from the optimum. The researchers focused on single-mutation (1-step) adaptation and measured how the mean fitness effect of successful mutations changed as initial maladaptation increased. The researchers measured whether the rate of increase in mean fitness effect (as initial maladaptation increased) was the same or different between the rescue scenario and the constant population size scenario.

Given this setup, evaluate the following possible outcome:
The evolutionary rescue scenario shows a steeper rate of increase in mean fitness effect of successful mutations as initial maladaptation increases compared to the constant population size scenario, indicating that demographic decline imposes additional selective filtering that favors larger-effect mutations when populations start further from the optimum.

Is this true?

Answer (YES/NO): YES